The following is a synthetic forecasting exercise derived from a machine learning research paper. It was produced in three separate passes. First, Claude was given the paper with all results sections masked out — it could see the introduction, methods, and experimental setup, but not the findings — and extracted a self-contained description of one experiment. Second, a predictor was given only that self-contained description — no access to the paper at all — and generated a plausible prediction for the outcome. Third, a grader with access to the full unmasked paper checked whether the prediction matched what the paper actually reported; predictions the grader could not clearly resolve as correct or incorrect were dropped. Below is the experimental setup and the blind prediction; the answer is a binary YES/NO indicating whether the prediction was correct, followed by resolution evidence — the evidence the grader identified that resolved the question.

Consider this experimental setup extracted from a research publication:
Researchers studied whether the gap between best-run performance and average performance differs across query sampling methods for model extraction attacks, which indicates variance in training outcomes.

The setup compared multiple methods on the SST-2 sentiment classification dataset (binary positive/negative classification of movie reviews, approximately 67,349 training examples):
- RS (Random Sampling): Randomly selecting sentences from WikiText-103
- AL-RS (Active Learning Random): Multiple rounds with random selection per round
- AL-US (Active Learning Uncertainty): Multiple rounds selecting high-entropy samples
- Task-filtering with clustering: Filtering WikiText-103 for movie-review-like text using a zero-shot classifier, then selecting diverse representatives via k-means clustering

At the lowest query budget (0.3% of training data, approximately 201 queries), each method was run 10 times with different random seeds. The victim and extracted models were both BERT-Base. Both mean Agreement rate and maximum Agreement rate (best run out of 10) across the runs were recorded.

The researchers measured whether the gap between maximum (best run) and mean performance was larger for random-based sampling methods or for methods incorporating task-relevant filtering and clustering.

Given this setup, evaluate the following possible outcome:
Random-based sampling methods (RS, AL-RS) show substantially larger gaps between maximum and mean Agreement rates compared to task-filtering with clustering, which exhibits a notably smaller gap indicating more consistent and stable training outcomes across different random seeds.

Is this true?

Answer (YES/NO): YES